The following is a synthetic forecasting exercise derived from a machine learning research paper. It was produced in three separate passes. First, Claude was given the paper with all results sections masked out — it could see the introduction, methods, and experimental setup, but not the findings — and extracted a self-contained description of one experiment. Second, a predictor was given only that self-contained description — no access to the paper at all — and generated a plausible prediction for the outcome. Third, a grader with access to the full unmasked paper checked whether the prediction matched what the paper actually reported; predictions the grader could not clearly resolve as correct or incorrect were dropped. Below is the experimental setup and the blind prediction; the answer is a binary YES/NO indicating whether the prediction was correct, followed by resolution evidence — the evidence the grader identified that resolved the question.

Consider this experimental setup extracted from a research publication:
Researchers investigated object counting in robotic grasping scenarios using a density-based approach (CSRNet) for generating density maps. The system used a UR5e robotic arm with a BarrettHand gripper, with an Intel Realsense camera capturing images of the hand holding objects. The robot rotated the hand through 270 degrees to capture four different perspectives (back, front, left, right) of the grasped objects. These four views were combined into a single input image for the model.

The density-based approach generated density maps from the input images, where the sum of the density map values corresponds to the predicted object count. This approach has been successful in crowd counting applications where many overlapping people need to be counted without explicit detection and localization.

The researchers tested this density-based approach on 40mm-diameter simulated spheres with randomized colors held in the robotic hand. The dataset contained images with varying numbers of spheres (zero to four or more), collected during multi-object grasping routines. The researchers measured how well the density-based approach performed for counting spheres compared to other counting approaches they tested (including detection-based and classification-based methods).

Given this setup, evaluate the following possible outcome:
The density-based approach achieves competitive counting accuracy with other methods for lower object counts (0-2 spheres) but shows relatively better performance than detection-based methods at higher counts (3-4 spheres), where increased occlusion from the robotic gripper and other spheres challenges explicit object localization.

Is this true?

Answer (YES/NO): NO